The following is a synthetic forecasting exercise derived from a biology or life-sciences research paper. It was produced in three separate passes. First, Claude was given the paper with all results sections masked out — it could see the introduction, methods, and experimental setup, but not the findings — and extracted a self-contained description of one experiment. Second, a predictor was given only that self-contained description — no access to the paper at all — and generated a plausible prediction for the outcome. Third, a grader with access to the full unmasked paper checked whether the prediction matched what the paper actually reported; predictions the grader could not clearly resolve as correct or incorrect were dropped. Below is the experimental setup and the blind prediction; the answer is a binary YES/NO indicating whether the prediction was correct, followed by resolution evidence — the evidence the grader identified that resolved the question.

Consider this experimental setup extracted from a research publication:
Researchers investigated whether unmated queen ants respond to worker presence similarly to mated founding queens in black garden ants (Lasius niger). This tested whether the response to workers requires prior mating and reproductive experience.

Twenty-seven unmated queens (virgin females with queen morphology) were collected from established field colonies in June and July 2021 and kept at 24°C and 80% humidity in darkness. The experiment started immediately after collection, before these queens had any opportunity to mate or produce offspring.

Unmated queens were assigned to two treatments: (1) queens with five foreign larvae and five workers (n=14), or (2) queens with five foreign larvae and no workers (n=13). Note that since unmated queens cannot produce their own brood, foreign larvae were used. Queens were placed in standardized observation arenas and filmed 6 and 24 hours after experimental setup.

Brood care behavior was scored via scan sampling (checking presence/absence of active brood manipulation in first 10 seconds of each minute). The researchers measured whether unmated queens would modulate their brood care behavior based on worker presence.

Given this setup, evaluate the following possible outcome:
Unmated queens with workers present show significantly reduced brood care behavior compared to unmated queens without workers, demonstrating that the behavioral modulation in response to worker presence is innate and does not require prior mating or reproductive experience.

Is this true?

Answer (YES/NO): YES